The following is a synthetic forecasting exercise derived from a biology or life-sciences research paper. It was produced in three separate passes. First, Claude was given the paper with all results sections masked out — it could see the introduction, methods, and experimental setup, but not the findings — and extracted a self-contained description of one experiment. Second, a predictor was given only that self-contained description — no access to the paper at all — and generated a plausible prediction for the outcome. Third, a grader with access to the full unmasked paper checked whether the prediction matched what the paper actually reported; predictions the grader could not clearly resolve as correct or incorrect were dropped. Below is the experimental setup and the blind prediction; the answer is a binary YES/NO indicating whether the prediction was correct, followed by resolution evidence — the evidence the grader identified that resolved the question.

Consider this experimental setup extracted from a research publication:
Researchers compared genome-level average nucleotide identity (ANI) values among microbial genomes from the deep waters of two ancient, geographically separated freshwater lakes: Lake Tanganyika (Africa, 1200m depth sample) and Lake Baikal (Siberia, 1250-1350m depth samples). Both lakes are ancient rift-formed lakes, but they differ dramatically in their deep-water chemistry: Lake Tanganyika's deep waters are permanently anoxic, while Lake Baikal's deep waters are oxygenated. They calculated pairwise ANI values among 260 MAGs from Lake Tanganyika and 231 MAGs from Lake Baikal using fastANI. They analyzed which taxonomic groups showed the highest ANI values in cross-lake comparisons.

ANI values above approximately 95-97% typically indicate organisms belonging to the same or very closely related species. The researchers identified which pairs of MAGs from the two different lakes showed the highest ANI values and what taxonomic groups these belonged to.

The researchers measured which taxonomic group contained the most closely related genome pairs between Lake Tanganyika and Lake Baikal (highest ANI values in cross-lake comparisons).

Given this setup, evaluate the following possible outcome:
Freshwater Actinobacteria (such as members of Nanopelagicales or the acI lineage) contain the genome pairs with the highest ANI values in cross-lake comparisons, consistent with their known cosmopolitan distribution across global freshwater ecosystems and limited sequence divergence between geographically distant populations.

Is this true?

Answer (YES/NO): YES